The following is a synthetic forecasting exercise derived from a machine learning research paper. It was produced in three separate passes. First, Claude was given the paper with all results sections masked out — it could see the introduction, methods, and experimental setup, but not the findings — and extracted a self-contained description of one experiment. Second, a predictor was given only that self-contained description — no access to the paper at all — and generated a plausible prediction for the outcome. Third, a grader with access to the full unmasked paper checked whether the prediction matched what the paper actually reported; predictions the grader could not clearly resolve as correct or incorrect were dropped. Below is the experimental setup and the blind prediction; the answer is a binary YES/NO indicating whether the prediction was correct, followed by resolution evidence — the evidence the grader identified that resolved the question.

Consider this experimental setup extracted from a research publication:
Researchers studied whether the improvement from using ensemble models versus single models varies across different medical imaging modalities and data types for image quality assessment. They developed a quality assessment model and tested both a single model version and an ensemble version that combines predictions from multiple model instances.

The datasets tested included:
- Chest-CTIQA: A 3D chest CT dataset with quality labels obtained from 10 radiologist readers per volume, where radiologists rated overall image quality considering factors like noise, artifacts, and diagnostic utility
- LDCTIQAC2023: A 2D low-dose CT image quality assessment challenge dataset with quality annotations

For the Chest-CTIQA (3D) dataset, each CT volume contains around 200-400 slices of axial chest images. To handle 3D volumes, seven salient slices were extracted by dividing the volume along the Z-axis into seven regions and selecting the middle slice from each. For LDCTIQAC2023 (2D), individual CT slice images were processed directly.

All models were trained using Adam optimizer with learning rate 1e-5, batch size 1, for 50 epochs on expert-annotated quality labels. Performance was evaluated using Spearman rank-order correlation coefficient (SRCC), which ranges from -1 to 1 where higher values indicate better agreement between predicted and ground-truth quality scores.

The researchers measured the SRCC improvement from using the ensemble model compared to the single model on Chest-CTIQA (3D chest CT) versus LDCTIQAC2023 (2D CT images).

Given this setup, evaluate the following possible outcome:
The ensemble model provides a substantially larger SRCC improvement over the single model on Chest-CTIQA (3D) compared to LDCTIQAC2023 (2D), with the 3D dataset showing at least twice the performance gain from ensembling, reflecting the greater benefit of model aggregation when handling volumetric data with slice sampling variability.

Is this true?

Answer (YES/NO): YES